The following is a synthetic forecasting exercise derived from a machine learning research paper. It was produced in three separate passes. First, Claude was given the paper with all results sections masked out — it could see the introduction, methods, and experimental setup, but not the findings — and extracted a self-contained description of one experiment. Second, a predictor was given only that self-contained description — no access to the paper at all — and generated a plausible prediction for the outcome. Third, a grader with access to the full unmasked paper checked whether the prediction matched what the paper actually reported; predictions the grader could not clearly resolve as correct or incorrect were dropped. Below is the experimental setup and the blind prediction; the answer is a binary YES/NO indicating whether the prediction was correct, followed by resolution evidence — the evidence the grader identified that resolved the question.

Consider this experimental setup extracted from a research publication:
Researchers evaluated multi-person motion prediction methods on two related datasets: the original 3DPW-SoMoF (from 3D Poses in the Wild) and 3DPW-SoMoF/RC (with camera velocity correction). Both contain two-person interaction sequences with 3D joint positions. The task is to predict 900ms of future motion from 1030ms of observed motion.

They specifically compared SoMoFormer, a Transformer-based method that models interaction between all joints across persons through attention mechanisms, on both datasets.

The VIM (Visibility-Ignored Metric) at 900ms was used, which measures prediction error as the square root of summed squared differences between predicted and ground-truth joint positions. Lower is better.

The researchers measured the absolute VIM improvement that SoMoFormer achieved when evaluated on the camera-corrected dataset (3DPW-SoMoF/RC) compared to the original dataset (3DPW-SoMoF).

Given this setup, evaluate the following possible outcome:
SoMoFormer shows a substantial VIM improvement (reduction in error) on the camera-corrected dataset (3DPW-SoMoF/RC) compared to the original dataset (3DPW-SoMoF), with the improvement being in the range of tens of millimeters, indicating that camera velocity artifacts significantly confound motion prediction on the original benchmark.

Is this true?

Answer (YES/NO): YES